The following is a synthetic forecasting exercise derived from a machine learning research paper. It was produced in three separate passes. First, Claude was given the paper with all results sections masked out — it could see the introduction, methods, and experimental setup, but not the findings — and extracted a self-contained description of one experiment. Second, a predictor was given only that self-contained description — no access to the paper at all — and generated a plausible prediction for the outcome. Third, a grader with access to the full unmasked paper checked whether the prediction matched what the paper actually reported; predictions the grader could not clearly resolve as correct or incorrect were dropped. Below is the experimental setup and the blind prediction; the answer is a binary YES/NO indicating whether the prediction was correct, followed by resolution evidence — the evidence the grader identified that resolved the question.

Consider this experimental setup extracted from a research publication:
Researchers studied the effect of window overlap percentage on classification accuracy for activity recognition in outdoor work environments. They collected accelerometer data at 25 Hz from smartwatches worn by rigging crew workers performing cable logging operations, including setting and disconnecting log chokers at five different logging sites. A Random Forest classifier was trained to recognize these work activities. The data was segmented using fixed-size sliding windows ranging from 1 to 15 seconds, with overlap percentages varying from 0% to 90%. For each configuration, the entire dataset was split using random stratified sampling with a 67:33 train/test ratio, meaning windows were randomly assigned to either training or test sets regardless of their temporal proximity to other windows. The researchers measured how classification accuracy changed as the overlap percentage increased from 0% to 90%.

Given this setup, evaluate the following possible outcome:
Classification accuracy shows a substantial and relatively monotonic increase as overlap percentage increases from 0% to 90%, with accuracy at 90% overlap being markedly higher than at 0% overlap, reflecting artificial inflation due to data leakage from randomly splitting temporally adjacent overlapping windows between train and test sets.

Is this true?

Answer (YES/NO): YES